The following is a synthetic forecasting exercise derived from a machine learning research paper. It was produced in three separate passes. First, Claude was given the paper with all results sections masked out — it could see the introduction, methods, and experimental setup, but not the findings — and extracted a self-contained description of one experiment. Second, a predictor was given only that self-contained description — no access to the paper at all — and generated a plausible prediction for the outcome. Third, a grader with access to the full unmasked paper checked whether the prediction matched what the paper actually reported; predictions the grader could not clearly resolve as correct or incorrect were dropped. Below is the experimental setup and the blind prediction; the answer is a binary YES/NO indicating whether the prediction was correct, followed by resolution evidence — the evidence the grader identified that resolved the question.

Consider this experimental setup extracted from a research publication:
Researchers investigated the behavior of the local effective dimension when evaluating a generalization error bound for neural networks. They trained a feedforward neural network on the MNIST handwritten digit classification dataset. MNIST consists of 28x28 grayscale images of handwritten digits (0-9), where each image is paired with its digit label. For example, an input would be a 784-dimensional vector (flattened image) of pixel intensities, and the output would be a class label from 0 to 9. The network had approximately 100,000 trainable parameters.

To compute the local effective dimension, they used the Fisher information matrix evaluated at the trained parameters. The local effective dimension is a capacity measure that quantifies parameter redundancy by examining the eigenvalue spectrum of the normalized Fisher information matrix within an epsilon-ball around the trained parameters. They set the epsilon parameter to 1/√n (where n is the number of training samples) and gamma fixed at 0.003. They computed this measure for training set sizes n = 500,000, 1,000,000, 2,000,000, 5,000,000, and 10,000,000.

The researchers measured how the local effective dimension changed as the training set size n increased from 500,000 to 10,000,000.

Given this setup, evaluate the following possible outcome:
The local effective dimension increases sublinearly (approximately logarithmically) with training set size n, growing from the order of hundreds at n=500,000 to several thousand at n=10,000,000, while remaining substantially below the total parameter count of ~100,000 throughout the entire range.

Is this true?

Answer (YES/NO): NO